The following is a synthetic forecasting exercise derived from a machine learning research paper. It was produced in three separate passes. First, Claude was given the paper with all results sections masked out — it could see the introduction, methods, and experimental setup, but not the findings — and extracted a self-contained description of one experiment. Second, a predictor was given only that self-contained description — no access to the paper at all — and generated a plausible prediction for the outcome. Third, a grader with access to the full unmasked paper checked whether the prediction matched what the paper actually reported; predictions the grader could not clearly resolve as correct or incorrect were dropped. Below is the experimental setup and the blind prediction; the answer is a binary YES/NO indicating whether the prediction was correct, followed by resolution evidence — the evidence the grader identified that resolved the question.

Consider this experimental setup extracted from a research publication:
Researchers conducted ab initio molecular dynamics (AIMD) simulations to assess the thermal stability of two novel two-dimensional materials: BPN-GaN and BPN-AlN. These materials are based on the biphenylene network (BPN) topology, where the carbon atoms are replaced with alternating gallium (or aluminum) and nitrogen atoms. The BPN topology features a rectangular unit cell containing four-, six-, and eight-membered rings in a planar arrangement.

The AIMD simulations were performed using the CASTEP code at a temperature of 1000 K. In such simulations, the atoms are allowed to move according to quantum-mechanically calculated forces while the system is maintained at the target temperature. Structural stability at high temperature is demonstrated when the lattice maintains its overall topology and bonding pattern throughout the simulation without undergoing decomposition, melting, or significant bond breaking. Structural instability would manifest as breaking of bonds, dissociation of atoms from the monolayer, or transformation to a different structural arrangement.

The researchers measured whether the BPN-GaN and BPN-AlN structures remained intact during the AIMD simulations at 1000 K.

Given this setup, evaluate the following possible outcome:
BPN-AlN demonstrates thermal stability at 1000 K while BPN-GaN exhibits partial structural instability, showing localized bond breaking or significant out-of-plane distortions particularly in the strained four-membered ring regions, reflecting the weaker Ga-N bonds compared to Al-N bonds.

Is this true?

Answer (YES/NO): NO